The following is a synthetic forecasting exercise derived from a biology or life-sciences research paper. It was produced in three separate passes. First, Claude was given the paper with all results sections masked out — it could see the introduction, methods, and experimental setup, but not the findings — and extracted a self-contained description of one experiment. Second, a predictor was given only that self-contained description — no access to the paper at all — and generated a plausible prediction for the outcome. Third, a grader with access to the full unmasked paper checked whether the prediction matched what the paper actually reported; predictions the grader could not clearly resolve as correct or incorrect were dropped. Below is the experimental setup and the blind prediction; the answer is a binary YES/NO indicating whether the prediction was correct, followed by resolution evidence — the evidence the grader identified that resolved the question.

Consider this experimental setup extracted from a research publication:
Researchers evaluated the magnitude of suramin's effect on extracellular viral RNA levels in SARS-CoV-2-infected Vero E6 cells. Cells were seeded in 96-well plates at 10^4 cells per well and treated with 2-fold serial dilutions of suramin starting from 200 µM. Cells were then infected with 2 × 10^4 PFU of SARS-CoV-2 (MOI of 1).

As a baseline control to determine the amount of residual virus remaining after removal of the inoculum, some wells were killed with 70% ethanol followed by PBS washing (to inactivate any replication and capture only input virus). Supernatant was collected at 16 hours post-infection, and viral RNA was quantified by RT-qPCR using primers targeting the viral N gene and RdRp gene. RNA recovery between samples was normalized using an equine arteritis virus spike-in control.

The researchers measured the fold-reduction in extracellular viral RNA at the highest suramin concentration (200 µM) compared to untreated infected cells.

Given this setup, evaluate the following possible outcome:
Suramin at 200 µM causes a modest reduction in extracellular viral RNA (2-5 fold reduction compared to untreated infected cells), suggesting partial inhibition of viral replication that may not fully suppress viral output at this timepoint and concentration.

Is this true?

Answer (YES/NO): NO